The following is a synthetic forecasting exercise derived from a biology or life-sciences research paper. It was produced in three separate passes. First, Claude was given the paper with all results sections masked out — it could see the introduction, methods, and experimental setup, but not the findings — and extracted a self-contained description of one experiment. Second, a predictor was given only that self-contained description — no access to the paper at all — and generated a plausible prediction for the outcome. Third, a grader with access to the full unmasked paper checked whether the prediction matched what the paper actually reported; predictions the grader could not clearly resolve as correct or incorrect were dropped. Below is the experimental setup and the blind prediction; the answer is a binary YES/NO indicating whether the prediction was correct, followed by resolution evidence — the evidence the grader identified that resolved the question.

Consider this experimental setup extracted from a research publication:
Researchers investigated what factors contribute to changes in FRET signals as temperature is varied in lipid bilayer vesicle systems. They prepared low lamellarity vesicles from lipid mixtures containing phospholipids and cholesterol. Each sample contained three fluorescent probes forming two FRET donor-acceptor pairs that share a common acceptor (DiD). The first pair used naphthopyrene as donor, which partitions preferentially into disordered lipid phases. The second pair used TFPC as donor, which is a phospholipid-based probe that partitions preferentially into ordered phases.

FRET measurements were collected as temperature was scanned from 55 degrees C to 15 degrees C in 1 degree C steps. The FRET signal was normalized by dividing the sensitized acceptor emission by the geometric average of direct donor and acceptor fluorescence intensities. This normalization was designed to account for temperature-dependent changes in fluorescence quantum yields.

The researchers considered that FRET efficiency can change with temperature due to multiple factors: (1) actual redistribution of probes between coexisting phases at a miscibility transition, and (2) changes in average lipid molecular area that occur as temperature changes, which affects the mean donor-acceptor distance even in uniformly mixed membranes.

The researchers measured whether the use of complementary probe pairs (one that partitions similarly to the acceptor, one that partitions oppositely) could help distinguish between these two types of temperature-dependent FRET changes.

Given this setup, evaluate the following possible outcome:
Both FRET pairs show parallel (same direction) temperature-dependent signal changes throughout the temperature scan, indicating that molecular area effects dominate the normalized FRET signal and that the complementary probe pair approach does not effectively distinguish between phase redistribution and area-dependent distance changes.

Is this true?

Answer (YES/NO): NO